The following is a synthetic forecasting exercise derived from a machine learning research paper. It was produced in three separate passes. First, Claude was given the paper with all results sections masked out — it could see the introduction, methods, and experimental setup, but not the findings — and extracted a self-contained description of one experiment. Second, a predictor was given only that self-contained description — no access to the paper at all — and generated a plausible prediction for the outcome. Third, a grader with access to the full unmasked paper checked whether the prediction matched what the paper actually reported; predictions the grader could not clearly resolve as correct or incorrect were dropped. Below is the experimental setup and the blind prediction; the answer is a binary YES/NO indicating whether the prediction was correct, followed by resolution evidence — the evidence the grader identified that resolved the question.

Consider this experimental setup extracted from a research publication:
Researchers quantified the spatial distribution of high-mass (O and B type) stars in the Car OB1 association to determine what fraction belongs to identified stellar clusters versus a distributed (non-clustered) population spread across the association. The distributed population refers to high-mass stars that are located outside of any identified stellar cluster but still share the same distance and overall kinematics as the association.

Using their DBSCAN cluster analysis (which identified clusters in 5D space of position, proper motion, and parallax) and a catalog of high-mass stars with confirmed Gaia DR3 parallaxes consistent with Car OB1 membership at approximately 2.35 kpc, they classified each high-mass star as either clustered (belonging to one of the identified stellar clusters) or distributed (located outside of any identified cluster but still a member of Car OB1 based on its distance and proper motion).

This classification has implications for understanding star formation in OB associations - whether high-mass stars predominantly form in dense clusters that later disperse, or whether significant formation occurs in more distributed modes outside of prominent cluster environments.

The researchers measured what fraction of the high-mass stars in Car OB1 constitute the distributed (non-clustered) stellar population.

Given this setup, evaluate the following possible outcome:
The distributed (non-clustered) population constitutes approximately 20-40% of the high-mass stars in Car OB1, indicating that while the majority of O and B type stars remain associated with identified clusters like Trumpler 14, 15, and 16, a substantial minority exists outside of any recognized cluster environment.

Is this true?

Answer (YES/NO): NO